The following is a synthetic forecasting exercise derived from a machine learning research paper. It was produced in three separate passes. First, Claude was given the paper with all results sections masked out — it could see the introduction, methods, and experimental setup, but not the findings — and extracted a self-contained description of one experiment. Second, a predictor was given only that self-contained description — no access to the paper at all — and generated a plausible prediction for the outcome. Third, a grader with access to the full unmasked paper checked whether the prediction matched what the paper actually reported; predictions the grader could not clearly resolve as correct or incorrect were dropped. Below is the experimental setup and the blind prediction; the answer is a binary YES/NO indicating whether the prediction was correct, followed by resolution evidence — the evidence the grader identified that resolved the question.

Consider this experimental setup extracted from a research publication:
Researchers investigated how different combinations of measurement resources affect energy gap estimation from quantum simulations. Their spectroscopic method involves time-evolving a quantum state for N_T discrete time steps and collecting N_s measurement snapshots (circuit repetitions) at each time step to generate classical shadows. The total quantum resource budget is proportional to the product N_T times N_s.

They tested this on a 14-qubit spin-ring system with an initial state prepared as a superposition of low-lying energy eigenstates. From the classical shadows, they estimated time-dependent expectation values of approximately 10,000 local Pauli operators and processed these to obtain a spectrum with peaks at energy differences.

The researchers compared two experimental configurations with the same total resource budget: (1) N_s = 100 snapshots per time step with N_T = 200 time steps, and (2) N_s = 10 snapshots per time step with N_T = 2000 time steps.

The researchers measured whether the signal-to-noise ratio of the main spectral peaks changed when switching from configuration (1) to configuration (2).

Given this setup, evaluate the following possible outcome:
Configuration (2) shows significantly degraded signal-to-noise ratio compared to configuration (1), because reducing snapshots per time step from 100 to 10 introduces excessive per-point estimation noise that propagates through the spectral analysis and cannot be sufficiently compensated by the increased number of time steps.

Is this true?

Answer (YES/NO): NO